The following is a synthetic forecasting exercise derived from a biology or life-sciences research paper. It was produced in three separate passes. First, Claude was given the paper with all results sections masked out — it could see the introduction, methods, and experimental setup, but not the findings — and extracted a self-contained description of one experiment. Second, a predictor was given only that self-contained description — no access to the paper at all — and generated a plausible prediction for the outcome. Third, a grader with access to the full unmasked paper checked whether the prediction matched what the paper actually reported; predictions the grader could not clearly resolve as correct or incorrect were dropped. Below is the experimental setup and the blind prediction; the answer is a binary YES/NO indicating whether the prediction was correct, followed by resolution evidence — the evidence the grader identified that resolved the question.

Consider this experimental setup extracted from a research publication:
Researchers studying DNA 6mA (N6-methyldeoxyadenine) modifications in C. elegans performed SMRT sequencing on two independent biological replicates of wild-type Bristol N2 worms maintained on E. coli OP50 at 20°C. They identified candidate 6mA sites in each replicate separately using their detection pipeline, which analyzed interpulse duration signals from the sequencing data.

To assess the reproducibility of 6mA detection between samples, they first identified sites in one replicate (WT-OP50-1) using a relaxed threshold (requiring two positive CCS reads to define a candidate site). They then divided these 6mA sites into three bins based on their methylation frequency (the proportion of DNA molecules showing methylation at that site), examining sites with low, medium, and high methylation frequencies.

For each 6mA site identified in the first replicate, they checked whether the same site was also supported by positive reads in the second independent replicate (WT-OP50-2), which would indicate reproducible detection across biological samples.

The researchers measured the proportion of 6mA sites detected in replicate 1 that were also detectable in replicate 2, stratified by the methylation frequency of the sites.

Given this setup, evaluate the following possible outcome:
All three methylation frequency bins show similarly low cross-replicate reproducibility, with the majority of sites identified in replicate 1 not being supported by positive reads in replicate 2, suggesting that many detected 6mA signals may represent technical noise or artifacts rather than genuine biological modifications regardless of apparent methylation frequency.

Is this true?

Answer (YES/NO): NO